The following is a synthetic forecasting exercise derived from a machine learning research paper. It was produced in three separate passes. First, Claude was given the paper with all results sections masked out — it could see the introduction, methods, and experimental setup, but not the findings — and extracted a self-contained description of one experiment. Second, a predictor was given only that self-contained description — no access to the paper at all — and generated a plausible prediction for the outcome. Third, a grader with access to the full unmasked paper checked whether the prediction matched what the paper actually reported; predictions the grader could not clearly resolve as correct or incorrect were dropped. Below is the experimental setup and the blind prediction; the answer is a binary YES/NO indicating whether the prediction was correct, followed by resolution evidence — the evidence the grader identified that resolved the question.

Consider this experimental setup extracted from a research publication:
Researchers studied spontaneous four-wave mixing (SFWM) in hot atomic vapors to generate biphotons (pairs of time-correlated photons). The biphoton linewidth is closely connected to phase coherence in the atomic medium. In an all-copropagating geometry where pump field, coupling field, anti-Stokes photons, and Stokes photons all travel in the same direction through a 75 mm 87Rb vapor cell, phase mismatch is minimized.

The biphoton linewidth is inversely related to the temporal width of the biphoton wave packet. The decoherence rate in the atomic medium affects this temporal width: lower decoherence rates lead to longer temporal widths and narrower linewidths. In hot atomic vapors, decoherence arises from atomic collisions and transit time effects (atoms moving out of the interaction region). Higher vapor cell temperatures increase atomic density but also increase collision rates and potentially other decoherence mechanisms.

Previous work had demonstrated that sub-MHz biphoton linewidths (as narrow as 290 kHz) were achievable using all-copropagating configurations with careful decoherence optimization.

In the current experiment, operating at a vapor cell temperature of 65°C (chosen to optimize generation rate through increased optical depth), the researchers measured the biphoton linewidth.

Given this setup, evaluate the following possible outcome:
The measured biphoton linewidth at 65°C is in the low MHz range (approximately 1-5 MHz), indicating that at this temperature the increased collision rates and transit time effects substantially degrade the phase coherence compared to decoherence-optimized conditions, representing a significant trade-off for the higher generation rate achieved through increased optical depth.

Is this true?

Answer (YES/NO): NO